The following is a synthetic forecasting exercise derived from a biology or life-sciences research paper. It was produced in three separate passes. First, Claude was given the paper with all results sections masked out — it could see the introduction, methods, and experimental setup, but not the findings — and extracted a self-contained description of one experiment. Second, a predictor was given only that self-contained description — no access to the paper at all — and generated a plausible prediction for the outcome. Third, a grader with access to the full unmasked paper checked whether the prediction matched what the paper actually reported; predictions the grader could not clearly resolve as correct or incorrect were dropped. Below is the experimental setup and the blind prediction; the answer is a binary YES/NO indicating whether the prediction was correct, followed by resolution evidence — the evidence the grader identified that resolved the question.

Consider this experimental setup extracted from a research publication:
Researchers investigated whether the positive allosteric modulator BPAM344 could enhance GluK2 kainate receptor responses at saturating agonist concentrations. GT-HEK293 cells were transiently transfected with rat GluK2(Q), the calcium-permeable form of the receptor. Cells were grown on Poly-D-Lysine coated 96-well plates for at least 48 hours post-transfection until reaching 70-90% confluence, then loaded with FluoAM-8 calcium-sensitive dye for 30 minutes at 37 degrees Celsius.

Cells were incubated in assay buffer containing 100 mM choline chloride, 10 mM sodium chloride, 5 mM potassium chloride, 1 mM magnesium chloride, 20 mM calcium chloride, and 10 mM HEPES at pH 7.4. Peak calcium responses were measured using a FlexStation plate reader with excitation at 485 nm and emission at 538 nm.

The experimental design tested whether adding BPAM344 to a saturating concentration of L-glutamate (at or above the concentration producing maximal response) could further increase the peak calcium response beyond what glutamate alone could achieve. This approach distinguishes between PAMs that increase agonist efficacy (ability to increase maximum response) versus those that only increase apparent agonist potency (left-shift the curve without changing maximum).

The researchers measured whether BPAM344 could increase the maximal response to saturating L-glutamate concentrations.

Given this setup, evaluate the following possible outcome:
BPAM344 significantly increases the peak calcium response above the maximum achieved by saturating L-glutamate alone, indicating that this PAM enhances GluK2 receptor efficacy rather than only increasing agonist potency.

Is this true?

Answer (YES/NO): YES